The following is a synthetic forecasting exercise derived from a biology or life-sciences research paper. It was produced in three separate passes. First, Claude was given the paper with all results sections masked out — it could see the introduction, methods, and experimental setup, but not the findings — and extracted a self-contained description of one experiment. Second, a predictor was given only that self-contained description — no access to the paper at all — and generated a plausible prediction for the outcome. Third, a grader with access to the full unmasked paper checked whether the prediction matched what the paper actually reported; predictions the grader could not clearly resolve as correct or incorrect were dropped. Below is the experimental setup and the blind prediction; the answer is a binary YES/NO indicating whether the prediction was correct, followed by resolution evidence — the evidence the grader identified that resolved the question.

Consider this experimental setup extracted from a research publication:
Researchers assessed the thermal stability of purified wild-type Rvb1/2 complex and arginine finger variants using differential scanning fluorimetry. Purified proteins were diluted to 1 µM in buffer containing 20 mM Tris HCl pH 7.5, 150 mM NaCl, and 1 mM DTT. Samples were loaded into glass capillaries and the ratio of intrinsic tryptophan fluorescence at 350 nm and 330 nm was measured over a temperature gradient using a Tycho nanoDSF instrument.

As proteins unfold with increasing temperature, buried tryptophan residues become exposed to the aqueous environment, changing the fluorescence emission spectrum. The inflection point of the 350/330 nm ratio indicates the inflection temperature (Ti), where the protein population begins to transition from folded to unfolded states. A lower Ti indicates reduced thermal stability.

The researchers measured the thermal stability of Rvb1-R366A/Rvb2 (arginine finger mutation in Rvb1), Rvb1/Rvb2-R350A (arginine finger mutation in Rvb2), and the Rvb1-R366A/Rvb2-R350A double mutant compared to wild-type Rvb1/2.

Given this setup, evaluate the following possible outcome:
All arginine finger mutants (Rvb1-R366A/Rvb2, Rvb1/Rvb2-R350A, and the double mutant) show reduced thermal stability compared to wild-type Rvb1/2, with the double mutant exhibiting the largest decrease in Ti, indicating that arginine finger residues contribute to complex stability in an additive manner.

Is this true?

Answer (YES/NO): NO